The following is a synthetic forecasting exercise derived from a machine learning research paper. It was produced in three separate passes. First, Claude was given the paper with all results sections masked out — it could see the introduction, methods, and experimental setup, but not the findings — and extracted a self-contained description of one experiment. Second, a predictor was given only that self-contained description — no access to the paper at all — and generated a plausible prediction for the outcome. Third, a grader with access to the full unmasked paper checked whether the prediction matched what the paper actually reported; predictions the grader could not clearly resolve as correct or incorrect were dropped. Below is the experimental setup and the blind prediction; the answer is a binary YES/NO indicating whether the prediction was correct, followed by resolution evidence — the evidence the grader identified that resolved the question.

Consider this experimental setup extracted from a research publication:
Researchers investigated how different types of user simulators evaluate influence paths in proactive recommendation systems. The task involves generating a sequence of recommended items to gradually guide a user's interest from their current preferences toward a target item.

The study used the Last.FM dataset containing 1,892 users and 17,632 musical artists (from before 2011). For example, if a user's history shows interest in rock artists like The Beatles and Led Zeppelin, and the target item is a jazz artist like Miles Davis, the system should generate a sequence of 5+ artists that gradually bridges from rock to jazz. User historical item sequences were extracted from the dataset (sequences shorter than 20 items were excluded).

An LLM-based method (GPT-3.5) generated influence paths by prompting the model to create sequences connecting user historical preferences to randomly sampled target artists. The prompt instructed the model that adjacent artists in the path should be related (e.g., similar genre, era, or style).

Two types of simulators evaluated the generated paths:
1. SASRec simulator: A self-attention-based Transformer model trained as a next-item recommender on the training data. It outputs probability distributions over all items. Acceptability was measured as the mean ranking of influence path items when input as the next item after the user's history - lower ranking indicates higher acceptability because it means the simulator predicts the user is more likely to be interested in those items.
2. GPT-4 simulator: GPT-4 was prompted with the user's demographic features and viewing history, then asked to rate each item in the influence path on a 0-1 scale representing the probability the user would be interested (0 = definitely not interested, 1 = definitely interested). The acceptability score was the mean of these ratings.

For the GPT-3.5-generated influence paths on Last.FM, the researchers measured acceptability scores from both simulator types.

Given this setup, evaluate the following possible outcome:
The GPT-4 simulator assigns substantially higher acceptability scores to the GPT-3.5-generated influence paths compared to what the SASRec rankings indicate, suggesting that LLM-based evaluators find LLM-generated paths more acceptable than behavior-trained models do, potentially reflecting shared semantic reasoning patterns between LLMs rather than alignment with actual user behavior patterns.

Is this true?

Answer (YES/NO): YES